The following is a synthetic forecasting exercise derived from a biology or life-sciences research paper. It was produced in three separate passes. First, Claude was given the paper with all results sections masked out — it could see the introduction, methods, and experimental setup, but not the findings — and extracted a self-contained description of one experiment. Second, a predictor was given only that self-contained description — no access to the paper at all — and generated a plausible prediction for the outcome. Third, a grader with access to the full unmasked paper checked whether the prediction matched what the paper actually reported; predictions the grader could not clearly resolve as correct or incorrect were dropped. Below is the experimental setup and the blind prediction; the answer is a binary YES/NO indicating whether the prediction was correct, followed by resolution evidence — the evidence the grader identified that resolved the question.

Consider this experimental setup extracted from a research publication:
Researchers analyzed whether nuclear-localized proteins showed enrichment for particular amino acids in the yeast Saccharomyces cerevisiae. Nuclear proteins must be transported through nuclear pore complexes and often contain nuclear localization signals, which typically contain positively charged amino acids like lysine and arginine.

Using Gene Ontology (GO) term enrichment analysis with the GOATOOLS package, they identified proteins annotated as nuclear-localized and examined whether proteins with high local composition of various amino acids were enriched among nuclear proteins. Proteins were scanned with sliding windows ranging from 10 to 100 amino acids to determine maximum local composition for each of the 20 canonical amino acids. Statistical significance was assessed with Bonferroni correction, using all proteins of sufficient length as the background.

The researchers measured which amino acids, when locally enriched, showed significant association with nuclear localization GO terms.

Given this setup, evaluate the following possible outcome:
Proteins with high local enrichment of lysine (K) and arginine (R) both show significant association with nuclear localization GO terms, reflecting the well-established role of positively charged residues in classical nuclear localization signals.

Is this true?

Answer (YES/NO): NO